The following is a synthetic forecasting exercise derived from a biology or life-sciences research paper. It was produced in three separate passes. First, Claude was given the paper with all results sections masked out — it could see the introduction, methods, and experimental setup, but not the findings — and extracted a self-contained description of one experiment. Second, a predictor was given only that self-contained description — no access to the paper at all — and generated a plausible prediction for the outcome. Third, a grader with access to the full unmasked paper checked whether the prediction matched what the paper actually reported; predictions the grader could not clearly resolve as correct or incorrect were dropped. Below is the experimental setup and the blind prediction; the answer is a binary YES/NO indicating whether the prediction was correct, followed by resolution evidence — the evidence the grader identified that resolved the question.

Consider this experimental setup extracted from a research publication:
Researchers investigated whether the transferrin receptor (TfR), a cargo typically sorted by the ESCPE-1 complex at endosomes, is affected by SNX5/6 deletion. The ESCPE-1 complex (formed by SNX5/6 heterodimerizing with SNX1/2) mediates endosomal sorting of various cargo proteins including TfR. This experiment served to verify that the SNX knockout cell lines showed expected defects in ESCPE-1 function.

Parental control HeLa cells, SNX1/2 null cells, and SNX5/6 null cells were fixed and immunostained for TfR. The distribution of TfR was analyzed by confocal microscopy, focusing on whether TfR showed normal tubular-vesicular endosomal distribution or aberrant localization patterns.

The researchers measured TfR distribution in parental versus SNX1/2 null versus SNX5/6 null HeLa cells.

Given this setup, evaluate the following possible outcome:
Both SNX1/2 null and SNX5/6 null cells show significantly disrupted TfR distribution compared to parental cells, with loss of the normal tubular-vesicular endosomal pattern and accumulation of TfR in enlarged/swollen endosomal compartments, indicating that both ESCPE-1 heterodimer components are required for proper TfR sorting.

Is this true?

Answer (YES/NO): NO